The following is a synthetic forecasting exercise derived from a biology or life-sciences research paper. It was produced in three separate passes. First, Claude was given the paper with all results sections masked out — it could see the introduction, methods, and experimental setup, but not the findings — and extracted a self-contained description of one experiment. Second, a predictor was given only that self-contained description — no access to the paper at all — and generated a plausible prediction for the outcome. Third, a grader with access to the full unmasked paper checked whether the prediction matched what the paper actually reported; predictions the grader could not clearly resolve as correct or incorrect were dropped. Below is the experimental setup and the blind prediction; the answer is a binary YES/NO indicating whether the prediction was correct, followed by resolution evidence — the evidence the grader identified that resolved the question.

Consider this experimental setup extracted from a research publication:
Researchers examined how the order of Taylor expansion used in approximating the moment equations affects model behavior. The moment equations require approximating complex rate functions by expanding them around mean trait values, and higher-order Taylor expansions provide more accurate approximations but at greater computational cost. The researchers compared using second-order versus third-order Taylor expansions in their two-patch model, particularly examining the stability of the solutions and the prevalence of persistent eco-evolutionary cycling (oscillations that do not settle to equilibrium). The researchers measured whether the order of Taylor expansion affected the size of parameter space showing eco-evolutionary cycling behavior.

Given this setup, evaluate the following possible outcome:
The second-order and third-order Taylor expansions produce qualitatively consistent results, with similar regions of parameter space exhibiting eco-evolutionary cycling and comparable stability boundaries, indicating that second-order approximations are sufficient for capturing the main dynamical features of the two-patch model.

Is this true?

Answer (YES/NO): NO